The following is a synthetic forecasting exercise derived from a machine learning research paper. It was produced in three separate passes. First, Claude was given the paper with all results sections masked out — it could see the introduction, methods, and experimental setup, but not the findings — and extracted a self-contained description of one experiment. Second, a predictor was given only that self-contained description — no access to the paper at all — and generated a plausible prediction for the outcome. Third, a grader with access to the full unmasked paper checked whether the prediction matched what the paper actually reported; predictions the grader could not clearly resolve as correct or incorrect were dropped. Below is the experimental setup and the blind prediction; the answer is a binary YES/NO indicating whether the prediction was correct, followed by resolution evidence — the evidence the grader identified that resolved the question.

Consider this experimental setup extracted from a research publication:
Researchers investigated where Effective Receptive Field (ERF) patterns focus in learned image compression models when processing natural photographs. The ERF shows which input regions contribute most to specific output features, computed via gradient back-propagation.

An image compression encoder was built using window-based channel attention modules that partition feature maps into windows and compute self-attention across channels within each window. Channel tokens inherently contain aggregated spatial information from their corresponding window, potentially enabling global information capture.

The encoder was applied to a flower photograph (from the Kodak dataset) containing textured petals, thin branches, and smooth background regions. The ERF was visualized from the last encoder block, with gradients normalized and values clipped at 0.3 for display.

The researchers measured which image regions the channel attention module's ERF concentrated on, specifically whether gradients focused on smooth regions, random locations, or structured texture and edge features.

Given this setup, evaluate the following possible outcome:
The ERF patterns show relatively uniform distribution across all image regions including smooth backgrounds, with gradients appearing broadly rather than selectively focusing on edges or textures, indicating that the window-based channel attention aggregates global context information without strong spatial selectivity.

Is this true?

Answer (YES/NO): NO